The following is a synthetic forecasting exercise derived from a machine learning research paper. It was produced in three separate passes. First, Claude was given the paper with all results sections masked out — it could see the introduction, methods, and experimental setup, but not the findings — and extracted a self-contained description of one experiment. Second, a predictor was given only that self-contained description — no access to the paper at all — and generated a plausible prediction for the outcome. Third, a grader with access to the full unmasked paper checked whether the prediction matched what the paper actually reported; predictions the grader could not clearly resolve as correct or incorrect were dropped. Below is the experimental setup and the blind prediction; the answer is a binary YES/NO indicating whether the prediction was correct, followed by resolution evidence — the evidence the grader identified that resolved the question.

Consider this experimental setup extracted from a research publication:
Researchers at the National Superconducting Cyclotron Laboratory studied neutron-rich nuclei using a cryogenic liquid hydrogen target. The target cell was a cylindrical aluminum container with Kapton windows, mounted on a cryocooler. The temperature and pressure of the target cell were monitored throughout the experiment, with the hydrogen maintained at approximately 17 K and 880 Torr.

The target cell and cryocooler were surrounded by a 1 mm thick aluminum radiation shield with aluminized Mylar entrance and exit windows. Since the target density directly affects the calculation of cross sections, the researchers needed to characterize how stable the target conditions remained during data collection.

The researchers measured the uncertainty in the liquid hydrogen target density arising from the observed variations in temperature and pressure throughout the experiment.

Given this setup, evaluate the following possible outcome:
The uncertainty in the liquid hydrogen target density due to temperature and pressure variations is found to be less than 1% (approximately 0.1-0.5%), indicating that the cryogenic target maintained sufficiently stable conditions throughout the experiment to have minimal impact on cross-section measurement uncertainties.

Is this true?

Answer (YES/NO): YES